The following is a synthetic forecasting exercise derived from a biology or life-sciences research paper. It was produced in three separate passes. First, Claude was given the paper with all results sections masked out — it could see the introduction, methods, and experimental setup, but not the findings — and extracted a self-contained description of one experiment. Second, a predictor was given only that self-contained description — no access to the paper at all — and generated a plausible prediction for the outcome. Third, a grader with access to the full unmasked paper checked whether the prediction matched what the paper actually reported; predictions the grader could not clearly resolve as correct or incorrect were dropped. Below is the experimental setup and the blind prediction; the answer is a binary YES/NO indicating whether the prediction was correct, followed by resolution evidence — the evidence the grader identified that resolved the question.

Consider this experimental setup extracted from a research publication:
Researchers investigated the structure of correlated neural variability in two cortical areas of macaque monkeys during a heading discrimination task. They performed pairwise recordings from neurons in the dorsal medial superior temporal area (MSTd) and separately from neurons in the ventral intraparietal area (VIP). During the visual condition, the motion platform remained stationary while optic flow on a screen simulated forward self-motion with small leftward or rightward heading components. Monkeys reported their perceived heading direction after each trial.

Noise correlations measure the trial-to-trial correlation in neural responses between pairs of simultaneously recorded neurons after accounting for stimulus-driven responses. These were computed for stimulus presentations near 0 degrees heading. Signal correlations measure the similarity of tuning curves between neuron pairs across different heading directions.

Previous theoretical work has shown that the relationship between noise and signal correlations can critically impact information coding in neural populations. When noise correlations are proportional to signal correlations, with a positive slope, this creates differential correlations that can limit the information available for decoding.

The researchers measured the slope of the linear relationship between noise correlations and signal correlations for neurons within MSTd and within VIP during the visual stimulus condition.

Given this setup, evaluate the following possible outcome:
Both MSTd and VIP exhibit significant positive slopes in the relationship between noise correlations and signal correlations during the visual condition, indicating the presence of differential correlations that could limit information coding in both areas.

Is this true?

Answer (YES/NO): NO